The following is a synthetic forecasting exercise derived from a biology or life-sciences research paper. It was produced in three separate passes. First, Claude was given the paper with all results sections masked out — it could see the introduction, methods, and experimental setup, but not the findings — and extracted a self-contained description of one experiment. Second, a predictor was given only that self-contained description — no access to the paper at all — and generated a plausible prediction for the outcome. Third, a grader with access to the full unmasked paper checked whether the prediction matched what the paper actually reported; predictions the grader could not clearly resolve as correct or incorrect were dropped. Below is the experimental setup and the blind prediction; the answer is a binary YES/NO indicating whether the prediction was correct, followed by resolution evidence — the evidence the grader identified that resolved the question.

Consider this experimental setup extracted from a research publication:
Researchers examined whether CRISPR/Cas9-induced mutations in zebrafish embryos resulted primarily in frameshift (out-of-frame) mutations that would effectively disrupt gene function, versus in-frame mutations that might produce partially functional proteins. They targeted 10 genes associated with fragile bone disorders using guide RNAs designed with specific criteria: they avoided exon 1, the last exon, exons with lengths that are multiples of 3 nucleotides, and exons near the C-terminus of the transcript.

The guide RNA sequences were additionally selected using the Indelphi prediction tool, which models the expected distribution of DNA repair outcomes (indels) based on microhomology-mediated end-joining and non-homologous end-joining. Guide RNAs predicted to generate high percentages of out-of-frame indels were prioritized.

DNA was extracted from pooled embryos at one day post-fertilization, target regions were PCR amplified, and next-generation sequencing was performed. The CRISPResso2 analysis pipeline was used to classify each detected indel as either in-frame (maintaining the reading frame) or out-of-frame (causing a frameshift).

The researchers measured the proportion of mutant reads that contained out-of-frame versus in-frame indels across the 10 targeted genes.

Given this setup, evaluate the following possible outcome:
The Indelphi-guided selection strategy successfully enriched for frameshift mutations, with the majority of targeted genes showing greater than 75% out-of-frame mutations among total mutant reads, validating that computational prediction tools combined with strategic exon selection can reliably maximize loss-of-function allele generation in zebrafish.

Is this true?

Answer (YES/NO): NO